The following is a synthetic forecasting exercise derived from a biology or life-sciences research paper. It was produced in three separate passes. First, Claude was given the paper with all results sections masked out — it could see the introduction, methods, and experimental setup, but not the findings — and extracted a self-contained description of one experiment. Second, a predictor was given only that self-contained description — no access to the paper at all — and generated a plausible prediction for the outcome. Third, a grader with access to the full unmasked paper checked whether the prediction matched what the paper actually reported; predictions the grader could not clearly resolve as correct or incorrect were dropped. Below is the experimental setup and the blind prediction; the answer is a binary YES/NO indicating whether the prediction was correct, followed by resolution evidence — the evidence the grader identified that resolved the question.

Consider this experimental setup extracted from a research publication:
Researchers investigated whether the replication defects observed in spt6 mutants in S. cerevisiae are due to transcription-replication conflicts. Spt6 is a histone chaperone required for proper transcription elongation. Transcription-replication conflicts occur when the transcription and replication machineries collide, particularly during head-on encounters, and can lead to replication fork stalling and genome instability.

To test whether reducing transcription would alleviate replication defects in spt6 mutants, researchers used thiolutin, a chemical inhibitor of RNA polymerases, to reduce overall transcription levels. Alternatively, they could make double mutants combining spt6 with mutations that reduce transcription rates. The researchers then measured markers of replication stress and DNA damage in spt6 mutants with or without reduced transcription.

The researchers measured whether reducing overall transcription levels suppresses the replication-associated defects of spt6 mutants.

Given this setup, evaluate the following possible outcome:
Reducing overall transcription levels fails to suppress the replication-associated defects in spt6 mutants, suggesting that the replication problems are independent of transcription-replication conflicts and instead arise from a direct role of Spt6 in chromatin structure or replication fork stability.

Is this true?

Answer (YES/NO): NO